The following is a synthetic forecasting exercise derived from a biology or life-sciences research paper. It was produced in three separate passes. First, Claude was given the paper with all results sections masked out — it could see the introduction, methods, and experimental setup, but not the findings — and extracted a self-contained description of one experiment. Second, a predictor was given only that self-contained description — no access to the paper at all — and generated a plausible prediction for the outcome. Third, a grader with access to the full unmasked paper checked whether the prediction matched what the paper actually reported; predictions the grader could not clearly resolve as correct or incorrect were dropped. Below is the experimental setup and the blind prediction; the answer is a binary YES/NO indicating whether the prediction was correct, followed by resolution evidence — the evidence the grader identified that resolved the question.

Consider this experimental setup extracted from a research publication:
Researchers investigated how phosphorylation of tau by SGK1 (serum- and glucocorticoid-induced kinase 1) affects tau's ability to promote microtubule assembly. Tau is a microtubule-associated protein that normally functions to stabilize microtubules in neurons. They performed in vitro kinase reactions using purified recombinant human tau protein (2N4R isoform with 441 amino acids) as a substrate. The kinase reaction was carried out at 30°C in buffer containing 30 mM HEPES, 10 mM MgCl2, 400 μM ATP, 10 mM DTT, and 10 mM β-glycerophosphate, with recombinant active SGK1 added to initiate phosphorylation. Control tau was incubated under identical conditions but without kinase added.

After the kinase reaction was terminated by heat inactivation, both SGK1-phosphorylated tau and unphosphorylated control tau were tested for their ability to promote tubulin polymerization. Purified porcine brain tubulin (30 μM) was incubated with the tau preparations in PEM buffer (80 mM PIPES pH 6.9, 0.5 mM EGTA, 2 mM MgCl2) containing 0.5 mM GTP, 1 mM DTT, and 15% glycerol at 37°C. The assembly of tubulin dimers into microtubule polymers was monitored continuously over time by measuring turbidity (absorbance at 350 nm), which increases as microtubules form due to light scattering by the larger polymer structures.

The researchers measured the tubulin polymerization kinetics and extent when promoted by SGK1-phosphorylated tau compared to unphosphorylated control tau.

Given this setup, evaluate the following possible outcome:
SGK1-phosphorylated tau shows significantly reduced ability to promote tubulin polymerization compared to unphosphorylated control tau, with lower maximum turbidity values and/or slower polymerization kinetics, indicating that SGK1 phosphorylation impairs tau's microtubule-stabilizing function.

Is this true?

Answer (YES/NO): YES